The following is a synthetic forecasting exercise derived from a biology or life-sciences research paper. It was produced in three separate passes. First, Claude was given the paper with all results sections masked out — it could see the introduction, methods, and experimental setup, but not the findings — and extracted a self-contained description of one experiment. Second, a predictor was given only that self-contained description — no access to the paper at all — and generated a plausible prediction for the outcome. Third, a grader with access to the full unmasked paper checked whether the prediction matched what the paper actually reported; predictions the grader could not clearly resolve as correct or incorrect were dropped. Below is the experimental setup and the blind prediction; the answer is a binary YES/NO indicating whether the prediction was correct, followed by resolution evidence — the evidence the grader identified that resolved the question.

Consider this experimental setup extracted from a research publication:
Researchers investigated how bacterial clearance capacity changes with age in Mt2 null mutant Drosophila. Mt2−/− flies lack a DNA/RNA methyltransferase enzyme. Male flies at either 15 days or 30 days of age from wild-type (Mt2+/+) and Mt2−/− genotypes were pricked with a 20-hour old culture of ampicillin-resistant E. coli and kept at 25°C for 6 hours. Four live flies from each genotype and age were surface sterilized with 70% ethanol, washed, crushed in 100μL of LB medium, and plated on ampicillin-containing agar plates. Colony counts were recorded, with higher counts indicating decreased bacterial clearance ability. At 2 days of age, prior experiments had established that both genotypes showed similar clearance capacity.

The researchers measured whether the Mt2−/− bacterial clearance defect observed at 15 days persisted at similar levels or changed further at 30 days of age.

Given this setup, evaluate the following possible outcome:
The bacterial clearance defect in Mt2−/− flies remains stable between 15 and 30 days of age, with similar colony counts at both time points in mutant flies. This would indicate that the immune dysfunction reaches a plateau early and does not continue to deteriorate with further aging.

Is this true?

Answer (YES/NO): YES